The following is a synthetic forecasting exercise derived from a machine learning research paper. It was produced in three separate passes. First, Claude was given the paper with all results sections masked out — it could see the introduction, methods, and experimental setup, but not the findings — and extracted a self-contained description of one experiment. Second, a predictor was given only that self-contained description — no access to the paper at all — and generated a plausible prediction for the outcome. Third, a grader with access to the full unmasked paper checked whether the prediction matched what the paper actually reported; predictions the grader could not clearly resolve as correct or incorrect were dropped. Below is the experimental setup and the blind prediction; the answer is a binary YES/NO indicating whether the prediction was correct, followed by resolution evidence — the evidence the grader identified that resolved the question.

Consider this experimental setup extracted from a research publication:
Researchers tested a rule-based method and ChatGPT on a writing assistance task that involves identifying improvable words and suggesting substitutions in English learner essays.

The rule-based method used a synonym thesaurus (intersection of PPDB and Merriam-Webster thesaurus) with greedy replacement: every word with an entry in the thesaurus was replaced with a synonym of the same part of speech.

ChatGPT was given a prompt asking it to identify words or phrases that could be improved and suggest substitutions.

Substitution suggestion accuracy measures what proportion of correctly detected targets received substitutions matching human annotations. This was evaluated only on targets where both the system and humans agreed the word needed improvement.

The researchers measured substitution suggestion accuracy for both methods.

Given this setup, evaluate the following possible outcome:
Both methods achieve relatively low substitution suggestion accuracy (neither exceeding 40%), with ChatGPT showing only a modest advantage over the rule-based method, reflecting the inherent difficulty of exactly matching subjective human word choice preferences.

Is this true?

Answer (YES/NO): NO